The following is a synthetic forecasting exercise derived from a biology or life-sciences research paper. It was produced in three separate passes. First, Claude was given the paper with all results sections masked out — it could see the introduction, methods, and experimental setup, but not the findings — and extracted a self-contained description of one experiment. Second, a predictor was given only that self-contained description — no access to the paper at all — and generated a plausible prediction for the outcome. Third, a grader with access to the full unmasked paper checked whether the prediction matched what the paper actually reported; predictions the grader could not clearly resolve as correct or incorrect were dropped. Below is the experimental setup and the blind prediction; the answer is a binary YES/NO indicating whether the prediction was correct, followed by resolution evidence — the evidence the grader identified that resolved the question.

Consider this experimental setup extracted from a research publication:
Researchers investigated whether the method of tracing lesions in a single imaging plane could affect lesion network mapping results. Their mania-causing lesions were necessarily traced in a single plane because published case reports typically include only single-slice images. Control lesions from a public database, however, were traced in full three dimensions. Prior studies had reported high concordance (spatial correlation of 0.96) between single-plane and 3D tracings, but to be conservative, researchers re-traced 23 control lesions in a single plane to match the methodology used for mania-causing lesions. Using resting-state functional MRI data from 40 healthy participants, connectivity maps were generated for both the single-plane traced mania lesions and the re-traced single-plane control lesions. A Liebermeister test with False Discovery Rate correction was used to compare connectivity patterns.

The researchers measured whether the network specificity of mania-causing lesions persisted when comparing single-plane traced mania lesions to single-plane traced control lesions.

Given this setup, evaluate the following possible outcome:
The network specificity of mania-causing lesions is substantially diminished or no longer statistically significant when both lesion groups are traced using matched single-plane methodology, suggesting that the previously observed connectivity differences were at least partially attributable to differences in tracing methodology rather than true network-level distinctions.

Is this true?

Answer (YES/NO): NO